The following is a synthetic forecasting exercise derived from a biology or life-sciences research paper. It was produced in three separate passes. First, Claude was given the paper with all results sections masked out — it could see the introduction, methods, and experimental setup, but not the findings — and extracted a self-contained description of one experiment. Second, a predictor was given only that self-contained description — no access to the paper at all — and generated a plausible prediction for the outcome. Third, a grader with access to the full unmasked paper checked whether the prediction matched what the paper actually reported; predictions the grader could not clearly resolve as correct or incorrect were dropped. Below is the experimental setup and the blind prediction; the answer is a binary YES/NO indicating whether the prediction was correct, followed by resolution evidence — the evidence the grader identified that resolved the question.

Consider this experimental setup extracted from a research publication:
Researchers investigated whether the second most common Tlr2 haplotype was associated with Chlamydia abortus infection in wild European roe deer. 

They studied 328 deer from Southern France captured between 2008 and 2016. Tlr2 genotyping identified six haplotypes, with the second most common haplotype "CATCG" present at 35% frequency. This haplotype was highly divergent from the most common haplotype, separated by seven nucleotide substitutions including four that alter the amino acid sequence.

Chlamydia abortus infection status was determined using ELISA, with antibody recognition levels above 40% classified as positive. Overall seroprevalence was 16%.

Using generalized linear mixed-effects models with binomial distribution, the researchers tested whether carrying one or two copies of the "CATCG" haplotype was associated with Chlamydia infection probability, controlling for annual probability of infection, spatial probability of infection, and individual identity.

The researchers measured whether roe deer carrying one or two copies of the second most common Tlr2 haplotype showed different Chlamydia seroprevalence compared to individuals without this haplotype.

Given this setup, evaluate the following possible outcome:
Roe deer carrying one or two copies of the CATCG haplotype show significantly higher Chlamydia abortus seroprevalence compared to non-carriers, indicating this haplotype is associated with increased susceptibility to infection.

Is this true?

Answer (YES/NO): NO